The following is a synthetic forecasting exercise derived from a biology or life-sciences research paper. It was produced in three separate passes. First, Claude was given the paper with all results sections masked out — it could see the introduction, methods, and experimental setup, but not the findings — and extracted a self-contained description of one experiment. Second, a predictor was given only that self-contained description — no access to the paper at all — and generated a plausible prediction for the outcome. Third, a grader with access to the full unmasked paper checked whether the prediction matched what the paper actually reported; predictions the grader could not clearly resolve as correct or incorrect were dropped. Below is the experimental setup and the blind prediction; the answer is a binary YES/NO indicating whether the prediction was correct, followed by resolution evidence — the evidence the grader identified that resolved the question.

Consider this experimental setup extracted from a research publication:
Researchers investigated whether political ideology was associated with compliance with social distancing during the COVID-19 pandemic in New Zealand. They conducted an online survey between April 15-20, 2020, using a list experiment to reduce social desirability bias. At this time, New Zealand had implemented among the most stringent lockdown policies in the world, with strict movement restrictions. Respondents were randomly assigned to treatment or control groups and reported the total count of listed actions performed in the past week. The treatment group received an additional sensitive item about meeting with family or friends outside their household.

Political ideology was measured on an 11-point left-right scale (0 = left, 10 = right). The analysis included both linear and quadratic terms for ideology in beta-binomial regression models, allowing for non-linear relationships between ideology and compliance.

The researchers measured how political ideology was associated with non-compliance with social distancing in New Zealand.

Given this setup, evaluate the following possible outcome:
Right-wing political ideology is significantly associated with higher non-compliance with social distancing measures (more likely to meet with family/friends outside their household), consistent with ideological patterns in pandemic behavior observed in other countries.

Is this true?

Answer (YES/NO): YES